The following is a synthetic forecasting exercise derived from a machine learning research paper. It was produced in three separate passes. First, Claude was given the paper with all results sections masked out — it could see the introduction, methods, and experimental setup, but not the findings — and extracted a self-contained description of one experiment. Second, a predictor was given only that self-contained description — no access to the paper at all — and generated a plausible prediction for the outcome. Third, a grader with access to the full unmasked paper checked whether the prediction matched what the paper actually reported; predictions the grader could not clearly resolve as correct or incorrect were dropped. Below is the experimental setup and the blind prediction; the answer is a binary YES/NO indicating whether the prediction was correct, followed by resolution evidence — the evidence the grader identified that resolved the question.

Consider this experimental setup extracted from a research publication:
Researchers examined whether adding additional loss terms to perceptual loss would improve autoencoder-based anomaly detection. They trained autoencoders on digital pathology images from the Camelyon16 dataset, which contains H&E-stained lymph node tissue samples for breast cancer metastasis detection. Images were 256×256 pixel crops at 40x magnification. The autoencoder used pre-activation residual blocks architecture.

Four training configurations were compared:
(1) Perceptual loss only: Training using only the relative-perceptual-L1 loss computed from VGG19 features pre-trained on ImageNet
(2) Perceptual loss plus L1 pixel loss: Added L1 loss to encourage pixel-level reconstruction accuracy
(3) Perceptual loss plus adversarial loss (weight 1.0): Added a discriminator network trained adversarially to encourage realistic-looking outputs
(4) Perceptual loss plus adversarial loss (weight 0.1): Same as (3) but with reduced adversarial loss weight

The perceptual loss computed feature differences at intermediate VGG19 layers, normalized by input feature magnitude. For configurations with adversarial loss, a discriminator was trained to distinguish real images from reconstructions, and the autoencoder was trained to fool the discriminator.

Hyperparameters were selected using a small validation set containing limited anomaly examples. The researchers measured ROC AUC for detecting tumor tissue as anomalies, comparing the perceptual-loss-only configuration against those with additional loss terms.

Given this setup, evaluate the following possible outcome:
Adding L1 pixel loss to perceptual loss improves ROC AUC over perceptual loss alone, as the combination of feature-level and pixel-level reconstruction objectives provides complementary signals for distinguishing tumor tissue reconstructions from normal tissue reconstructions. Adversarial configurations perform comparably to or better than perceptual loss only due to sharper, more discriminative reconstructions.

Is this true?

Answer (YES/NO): NO